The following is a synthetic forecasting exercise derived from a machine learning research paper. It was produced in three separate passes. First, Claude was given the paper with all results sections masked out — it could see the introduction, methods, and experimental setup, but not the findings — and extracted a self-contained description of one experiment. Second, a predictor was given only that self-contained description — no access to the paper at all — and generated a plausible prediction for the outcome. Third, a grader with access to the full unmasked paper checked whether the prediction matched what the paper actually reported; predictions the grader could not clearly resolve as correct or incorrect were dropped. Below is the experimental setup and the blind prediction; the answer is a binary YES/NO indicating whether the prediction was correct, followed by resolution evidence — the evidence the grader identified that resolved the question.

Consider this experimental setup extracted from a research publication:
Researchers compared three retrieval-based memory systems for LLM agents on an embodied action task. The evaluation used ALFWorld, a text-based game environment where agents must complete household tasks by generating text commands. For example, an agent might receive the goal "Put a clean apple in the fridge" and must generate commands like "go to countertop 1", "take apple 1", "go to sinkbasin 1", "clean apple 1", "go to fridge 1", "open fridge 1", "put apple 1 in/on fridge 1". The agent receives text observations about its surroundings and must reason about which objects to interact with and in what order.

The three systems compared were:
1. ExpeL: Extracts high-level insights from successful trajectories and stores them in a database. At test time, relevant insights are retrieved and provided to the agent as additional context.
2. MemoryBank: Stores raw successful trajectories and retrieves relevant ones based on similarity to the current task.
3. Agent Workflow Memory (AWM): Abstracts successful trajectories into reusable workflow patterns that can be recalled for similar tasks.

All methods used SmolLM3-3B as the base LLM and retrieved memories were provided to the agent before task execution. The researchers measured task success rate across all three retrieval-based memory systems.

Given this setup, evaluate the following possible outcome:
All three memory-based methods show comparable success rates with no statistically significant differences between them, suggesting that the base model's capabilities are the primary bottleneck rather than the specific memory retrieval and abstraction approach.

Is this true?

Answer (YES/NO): NO